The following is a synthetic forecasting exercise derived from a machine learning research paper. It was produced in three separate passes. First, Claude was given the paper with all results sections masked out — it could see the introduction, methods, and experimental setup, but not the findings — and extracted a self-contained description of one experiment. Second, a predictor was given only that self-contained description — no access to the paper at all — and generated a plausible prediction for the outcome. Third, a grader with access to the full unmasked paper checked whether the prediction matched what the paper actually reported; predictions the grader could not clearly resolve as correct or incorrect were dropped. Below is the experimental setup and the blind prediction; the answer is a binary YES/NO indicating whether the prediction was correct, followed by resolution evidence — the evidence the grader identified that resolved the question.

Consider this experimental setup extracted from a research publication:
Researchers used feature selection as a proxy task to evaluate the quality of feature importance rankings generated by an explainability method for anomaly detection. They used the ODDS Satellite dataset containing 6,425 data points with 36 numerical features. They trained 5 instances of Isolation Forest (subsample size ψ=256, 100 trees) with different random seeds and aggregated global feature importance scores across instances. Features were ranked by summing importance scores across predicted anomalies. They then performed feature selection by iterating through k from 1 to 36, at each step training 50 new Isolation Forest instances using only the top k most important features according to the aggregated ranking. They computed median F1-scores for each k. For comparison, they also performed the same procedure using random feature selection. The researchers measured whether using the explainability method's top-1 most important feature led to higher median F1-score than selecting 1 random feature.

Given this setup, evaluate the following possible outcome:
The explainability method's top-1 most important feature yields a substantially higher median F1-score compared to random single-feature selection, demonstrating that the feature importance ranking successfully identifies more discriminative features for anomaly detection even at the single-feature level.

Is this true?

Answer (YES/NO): NO